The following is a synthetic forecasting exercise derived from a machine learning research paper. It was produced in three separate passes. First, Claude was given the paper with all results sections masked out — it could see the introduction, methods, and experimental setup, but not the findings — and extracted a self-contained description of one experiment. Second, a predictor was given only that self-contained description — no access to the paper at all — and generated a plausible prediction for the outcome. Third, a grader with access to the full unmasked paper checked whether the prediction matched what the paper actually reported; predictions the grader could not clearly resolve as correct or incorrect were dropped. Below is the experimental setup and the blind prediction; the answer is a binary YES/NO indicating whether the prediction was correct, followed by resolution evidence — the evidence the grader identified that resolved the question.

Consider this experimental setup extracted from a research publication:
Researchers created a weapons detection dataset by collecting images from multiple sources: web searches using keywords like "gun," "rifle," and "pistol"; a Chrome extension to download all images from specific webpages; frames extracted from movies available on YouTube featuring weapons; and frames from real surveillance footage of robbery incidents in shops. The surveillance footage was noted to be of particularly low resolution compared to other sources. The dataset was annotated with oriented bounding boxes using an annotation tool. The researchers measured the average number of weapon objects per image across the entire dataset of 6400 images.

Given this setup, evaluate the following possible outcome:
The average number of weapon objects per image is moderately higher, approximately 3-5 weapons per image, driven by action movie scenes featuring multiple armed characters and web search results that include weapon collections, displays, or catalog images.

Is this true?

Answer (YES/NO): NO